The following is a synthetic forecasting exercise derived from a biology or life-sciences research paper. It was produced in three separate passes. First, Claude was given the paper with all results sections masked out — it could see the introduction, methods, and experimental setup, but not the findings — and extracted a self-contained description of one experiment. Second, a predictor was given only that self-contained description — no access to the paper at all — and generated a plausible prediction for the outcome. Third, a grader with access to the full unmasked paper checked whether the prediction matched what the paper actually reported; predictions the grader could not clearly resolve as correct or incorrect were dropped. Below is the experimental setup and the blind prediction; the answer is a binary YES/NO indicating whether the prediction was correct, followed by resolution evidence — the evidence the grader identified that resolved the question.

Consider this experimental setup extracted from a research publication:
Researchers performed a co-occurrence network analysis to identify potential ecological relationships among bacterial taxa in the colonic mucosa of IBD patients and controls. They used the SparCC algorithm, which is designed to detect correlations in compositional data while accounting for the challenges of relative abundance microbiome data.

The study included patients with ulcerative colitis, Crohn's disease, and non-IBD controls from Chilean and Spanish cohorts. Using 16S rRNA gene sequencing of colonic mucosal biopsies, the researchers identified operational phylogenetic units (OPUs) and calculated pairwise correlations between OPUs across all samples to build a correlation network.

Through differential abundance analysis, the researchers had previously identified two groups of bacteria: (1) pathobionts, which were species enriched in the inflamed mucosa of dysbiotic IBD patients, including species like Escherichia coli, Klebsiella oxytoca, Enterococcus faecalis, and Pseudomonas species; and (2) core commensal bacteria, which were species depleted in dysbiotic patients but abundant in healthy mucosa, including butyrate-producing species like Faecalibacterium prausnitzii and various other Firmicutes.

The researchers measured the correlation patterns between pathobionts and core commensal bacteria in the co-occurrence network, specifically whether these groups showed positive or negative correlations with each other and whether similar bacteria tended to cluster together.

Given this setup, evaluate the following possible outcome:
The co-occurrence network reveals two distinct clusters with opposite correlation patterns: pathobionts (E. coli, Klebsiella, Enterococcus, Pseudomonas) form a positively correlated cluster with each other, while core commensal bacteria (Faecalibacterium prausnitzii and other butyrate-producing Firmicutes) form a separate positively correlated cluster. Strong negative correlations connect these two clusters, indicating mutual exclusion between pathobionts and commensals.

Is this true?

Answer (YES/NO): NO